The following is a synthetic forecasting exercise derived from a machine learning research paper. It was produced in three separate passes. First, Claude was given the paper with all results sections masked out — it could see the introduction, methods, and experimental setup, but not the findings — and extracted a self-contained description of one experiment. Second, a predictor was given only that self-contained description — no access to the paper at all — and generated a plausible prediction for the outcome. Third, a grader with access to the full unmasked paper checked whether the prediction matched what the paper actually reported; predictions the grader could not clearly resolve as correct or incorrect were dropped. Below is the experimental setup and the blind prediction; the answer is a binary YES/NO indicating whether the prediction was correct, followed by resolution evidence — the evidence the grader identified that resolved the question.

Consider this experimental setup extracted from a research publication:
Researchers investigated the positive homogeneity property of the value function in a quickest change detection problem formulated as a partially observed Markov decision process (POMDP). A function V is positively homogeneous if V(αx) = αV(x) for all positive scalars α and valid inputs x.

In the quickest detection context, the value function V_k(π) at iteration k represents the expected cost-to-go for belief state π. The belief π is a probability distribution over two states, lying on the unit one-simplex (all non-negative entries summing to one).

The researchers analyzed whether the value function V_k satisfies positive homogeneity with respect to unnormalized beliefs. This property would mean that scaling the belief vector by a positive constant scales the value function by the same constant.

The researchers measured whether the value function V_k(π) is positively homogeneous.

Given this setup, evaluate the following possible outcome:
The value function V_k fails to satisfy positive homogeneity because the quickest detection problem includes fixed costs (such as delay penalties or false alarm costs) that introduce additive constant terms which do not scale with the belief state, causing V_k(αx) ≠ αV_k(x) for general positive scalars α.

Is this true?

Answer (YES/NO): NO